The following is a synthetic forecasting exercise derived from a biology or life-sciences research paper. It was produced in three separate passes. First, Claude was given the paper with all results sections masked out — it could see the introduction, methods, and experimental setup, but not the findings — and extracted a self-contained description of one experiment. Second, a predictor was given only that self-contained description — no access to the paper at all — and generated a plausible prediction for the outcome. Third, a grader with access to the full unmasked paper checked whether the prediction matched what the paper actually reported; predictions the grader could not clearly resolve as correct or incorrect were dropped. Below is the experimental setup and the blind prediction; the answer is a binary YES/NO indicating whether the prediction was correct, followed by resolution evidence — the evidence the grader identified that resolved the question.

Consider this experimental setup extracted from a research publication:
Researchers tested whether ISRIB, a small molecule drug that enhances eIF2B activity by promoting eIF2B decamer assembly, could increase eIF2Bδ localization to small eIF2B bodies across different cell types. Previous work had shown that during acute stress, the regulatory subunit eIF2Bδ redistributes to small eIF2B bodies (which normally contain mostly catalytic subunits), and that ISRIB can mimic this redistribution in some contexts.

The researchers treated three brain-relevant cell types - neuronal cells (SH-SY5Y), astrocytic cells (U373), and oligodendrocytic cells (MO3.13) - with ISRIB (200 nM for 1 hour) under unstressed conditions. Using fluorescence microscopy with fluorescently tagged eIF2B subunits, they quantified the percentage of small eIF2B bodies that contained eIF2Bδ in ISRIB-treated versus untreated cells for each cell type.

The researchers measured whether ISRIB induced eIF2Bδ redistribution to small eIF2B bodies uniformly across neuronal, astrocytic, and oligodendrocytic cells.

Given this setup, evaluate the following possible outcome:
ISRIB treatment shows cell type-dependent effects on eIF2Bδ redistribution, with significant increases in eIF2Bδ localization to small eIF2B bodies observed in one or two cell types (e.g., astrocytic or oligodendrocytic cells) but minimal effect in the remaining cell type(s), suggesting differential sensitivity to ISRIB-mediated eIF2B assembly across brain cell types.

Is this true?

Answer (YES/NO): YES